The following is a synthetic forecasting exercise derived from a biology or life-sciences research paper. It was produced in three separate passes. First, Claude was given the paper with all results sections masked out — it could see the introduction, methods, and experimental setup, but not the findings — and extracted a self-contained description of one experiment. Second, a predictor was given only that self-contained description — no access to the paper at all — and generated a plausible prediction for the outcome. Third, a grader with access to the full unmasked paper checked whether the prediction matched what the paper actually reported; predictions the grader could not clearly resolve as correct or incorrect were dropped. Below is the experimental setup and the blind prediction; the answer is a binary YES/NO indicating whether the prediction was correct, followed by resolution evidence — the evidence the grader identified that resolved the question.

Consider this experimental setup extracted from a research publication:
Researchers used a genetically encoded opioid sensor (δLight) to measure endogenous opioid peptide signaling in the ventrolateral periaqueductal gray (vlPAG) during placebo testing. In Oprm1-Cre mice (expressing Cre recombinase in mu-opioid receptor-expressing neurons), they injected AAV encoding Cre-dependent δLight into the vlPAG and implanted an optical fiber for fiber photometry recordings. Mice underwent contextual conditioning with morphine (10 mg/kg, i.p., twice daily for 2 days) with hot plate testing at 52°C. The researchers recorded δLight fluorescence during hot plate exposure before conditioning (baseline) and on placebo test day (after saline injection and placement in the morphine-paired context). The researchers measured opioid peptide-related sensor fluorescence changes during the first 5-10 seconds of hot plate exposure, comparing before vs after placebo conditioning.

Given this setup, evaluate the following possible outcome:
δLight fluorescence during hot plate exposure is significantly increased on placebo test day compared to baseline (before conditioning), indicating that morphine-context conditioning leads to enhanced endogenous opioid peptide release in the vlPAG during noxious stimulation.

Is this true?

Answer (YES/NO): YES